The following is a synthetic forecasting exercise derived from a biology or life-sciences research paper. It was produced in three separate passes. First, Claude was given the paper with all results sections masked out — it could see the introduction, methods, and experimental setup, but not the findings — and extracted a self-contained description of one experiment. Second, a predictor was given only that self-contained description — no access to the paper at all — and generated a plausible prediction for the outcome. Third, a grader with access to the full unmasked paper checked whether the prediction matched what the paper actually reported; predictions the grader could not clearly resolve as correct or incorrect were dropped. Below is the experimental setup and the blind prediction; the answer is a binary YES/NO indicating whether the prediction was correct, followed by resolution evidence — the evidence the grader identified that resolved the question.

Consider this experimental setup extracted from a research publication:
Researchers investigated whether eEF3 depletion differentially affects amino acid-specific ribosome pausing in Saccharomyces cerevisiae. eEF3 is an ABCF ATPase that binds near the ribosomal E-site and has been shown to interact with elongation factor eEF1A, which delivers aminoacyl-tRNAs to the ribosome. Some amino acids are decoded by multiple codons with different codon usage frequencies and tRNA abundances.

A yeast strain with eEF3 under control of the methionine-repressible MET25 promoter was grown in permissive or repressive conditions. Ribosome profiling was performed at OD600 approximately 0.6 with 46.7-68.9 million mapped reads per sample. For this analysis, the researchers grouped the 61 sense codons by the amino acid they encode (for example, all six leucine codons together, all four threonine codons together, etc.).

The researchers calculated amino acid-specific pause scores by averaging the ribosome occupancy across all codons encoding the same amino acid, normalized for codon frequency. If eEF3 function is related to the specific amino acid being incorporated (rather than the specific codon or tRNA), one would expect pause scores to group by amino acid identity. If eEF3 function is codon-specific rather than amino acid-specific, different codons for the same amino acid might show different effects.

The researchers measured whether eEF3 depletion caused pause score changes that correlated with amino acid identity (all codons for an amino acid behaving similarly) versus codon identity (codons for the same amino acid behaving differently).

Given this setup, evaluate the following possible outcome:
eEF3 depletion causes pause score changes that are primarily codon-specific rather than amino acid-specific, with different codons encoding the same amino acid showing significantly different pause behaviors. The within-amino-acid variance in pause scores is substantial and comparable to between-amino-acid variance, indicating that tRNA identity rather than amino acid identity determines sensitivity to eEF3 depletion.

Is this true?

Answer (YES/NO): NO